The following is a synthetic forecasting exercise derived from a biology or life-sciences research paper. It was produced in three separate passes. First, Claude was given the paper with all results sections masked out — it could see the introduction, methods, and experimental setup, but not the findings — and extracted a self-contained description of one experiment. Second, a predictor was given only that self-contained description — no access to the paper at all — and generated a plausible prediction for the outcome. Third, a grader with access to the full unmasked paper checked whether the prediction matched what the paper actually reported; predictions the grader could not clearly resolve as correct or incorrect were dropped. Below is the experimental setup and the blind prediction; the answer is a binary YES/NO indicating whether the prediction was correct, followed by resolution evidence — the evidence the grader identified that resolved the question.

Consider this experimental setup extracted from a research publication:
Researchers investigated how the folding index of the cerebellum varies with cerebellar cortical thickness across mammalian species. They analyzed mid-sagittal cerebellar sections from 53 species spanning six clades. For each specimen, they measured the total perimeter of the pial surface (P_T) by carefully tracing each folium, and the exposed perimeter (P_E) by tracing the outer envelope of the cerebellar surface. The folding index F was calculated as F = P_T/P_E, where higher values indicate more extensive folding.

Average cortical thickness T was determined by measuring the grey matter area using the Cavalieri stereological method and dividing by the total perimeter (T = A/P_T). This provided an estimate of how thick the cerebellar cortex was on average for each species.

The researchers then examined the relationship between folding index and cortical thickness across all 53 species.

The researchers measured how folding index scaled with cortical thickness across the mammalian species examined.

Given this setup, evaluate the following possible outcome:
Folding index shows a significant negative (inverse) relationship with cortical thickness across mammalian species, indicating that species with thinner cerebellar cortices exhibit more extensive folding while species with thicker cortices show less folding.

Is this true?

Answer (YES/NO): NO